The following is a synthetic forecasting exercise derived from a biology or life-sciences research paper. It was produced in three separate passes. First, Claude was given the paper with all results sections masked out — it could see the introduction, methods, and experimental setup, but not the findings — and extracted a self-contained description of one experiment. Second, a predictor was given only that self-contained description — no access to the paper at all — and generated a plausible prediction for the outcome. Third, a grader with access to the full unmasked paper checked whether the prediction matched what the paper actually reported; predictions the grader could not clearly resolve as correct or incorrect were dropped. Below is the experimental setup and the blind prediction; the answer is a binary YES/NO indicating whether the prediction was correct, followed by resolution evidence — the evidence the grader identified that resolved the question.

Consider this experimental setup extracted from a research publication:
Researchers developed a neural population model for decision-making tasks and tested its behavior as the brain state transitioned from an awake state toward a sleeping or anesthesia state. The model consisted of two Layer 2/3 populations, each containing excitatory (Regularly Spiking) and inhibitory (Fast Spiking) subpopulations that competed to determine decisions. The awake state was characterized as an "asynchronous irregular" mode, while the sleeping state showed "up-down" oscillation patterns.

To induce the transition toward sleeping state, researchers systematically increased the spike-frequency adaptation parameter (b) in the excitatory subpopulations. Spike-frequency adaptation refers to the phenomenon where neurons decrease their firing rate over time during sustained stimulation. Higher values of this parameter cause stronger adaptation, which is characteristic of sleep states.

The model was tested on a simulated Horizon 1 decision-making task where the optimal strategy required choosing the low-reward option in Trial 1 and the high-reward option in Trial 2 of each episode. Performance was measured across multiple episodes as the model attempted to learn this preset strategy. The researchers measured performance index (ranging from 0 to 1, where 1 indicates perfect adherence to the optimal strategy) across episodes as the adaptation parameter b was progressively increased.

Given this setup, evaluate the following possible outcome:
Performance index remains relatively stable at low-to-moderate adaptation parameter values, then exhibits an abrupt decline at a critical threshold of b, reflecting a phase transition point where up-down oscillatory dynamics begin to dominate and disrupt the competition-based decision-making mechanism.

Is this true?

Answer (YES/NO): NO